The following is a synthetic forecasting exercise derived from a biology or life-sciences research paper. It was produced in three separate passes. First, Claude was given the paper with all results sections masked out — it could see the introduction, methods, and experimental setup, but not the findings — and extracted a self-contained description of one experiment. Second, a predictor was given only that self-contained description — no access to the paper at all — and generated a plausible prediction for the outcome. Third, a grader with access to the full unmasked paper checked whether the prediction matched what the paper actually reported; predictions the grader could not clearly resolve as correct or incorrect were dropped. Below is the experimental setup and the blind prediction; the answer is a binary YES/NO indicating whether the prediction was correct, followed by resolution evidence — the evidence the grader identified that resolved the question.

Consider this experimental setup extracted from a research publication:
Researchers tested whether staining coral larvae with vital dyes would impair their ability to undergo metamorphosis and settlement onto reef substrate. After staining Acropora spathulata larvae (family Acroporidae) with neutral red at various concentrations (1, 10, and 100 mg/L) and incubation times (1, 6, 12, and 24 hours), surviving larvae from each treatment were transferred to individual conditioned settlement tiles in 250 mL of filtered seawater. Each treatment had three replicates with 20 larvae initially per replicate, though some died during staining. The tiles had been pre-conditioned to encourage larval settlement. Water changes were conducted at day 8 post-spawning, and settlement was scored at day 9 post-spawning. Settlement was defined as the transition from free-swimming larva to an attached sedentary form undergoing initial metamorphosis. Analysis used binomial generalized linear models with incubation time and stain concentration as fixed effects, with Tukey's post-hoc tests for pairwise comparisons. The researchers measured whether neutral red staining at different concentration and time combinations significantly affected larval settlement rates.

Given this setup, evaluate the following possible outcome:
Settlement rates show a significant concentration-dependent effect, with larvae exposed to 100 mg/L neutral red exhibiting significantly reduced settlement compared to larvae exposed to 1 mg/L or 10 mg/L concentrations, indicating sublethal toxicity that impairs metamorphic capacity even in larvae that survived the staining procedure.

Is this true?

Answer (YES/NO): NO